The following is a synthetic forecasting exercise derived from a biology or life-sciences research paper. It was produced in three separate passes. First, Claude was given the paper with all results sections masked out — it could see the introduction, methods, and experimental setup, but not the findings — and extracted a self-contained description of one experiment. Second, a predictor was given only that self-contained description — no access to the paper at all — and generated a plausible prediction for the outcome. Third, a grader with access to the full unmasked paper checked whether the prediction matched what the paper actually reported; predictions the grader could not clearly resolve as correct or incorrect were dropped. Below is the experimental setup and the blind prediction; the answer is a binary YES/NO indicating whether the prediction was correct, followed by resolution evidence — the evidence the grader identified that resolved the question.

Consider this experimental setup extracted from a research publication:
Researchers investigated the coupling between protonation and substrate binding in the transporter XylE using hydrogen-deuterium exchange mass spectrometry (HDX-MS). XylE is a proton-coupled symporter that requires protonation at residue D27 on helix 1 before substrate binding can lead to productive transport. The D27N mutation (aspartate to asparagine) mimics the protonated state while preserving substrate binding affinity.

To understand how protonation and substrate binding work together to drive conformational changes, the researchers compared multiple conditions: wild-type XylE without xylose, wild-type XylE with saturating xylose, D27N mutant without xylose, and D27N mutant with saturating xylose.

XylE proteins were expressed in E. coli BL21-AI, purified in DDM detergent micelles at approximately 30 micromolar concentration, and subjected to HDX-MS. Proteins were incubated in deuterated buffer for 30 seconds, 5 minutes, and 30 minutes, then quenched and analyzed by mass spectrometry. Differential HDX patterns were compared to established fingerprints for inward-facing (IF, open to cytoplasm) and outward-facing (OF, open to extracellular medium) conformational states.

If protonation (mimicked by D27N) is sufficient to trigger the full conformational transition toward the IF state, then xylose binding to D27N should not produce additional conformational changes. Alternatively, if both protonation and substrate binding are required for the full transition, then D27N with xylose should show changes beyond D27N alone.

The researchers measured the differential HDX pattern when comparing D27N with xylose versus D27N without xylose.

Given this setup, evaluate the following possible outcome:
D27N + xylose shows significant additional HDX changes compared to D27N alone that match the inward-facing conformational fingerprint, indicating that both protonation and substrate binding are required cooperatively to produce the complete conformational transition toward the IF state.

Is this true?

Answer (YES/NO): NO